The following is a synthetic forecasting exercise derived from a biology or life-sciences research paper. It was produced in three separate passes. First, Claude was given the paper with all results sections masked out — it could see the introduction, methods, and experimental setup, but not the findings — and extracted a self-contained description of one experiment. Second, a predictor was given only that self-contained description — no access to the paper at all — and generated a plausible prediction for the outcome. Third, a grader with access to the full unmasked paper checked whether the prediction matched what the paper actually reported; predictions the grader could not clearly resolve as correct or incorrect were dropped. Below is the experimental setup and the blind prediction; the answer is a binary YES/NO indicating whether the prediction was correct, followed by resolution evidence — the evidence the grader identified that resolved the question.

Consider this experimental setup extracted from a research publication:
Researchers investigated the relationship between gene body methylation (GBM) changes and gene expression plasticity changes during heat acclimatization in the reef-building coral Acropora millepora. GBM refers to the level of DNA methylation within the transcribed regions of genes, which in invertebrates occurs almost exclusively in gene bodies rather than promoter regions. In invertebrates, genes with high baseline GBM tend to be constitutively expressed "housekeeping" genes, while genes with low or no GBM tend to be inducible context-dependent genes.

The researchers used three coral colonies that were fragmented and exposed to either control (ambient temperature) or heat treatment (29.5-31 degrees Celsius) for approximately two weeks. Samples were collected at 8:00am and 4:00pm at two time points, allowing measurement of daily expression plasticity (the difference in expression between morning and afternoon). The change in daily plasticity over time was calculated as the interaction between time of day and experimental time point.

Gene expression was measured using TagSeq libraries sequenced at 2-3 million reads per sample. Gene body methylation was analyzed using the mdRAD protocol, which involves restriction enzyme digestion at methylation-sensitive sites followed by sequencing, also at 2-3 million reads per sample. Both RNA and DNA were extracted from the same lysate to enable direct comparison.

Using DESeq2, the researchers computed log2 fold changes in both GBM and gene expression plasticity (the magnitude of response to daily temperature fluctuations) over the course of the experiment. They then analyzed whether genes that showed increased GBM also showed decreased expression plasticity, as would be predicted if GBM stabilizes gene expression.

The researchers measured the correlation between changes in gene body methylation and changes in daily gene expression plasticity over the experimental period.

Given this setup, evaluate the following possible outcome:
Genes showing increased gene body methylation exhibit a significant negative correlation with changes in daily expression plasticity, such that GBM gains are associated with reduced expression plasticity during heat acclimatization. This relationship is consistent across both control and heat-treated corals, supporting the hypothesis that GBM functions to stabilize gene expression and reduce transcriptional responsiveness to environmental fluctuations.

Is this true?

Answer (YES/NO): NO